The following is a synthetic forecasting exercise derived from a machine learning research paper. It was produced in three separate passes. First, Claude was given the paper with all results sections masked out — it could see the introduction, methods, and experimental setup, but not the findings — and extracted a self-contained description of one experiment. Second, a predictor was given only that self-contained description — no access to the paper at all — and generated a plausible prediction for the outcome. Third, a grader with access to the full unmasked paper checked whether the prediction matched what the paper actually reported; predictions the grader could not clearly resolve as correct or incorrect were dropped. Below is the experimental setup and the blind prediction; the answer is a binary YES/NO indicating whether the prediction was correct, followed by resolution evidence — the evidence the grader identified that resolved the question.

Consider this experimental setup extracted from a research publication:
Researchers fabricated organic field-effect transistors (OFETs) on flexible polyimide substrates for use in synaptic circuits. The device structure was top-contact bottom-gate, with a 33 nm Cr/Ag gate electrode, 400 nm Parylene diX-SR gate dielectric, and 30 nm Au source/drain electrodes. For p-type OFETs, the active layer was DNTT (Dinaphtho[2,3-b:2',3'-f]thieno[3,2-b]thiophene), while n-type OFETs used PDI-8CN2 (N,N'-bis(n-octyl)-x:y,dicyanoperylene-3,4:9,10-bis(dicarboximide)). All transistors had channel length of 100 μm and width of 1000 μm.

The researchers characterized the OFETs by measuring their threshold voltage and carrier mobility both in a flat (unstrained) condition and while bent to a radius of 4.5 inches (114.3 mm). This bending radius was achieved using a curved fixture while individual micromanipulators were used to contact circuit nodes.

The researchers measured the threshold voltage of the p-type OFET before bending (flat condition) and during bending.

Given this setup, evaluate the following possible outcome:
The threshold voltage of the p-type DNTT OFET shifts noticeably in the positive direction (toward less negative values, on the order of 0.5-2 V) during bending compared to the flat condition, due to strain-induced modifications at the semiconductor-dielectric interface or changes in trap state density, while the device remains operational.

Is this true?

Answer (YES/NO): YES